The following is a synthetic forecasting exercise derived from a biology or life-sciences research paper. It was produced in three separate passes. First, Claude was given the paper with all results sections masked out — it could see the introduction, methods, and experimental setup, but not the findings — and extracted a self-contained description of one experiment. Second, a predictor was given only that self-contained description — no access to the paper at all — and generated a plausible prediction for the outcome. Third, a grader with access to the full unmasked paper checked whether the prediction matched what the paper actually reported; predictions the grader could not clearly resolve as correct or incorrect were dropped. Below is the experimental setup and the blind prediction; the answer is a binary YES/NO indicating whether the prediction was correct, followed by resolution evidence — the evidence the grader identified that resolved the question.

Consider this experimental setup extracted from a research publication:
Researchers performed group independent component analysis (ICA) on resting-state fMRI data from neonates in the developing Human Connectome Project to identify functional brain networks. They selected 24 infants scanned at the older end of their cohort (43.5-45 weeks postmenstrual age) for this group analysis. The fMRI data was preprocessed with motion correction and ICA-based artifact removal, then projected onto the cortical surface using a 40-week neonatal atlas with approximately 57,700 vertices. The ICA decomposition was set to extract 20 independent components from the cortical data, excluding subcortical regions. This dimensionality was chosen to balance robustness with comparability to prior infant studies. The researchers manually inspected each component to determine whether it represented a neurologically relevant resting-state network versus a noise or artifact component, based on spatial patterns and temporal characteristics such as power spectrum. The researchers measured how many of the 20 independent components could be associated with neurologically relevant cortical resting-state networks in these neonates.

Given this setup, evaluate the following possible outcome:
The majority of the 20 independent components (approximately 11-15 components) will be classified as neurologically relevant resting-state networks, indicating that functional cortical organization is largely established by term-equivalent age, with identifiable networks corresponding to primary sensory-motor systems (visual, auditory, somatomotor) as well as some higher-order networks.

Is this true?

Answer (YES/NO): NO